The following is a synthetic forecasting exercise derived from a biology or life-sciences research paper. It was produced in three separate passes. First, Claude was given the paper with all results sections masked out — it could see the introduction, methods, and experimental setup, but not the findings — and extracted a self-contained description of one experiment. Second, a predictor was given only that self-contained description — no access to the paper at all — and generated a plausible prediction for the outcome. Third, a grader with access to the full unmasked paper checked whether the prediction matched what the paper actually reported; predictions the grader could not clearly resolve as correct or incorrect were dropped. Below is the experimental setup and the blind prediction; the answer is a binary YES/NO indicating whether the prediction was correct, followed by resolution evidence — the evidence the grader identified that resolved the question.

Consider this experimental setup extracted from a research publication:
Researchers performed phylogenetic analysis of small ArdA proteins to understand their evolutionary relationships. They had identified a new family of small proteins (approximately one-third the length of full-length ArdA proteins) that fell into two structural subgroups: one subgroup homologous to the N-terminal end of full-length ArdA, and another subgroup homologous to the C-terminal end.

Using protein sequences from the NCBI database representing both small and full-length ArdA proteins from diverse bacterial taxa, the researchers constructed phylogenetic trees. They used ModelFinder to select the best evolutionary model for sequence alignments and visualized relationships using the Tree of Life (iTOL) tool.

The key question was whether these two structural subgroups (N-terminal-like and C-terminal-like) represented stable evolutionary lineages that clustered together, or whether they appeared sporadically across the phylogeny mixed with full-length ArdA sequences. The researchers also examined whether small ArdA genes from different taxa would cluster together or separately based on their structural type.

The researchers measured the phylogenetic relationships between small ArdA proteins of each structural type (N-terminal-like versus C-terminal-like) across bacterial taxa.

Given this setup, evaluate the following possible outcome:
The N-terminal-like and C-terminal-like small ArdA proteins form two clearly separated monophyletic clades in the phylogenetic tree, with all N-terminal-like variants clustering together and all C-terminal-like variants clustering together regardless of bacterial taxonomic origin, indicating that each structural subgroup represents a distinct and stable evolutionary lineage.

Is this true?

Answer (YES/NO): NO